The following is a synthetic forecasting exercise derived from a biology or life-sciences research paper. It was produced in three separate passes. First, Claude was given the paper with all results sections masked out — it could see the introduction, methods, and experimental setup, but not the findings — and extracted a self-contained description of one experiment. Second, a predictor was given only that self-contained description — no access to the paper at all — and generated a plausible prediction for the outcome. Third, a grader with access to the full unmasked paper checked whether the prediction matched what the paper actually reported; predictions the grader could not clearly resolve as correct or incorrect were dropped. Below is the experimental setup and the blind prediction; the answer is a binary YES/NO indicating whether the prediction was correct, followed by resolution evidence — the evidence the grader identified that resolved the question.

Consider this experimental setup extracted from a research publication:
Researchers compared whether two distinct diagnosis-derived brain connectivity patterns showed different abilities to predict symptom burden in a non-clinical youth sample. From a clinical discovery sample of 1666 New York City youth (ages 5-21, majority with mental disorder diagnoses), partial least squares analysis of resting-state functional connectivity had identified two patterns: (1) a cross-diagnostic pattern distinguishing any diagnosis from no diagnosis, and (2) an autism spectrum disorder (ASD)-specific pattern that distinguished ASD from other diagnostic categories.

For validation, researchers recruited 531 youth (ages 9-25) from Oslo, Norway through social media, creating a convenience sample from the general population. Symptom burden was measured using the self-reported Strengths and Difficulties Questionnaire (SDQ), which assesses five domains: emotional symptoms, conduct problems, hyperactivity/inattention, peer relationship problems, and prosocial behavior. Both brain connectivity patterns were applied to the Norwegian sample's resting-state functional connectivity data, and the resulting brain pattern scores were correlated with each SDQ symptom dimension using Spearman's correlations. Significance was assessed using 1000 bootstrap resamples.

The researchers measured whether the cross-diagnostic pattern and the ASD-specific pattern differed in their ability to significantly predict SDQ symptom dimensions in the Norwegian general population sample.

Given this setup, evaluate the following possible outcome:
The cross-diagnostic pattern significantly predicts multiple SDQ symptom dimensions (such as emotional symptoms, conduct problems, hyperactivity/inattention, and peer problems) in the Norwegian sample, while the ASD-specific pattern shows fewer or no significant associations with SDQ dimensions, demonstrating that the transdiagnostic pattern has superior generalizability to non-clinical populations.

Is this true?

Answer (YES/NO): NO